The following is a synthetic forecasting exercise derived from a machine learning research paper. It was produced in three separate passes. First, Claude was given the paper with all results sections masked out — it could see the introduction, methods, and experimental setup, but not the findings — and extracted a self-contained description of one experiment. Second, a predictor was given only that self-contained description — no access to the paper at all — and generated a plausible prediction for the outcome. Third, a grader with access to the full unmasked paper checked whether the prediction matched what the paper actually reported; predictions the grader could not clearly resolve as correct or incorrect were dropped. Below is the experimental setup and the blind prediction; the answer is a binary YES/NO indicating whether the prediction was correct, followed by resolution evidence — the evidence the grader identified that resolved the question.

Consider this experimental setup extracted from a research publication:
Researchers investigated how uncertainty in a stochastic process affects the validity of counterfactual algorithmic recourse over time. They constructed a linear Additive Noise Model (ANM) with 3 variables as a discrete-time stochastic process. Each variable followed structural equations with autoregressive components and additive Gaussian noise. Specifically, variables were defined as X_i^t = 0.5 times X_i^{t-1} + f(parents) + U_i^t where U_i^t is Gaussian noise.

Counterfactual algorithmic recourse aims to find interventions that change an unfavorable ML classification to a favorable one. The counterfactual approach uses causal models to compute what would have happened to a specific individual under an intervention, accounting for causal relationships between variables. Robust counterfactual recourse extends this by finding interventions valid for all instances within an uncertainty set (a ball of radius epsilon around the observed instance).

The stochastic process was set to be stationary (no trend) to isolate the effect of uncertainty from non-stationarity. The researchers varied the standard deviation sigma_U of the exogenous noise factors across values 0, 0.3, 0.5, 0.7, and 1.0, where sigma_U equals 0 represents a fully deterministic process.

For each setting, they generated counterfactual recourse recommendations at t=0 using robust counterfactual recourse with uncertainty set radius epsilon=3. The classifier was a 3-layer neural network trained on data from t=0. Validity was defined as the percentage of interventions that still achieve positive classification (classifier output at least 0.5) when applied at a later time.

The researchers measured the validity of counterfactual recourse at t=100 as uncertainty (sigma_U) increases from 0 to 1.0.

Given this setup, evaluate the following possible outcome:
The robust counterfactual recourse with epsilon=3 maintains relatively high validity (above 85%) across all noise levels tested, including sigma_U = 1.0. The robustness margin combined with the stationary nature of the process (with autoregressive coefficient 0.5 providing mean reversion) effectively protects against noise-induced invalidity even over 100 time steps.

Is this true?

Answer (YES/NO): NO